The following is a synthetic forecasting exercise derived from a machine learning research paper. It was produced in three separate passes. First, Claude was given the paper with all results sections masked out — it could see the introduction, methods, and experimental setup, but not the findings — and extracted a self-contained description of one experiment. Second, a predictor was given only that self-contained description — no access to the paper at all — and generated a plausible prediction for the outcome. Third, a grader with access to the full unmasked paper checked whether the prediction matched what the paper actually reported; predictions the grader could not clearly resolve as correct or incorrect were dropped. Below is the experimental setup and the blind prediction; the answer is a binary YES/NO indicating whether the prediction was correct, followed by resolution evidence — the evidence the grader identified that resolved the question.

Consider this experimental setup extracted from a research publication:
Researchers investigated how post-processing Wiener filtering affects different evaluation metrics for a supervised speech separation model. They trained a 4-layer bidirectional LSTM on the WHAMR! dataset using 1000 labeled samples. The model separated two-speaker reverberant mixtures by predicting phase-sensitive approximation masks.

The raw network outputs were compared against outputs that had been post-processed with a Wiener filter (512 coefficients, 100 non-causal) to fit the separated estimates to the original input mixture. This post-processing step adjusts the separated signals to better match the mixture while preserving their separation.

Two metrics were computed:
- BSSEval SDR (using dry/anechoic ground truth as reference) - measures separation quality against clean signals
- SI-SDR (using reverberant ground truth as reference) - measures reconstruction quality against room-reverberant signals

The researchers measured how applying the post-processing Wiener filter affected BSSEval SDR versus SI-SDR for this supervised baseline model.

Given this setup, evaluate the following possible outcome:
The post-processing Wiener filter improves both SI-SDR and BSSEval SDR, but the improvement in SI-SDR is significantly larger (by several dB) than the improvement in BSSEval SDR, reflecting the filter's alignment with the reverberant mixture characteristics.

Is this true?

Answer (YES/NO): NO